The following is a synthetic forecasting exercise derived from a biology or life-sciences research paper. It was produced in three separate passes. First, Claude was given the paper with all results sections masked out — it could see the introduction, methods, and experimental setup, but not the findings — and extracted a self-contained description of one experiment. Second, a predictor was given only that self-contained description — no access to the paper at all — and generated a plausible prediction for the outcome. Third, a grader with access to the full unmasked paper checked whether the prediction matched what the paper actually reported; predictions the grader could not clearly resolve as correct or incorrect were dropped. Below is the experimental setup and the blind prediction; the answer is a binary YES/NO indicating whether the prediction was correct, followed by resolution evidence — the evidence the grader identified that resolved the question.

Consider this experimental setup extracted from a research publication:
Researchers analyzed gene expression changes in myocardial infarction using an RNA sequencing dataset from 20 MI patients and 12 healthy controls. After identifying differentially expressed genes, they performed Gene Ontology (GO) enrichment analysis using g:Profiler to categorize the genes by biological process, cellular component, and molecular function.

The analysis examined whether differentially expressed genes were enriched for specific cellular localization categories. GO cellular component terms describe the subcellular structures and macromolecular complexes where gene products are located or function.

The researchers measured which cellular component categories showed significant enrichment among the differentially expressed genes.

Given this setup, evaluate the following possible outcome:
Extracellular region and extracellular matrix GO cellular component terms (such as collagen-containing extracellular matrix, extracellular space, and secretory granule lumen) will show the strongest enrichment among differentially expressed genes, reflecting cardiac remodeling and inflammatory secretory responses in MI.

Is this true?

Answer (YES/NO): NO